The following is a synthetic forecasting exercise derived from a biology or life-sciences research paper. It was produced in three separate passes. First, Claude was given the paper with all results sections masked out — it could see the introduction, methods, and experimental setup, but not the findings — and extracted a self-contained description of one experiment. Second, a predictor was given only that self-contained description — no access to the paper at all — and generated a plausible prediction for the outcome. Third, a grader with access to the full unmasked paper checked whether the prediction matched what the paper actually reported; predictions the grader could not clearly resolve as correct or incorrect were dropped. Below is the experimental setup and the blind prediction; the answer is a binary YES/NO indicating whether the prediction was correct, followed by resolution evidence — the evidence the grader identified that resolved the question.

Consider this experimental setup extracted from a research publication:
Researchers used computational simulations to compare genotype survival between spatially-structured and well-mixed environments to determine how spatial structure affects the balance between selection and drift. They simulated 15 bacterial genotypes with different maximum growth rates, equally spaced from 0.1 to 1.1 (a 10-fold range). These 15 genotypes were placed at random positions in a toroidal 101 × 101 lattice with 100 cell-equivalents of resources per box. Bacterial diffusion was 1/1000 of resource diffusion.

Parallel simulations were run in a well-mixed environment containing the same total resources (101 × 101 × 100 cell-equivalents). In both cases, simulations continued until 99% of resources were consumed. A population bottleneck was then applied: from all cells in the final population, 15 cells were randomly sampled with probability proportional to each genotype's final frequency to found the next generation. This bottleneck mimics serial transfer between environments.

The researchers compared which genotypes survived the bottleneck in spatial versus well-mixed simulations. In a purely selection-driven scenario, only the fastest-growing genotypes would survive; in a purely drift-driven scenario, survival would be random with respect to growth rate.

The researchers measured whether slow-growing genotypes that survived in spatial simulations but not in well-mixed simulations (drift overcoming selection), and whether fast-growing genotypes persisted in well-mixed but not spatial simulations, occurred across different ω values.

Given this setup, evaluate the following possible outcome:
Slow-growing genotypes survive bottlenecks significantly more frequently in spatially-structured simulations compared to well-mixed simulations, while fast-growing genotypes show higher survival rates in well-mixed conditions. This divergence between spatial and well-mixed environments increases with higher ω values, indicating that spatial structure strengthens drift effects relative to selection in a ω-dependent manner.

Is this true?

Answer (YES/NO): YES